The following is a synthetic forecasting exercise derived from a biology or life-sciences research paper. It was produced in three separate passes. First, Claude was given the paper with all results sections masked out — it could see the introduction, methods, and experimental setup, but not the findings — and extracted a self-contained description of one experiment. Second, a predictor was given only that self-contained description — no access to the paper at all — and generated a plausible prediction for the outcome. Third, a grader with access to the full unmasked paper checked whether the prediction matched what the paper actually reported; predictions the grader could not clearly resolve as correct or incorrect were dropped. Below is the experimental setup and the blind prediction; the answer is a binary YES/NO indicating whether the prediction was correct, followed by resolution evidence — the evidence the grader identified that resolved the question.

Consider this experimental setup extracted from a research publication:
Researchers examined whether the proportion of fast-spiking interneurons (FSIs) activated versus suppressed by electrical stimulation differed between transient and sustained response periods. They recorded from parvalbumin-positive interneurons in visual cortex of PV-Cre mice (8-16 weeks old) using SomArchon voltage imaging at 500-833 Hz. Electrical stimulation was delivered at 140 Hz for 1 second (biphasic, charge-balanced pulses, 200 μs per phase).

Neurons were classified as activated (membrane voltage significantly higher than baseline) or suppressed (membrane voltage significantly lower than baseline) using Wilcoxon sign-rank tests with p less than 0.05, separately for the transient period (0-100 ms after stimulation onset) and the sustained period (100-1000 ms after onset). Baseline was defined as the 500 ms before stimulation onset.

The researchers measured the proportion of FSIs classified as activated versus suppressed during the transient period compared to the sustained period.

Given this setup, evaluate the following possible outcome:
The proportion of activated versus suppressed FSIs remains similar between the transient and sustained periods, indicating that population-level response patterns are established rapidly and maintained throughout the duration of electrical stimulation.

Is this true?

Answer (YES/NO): NO